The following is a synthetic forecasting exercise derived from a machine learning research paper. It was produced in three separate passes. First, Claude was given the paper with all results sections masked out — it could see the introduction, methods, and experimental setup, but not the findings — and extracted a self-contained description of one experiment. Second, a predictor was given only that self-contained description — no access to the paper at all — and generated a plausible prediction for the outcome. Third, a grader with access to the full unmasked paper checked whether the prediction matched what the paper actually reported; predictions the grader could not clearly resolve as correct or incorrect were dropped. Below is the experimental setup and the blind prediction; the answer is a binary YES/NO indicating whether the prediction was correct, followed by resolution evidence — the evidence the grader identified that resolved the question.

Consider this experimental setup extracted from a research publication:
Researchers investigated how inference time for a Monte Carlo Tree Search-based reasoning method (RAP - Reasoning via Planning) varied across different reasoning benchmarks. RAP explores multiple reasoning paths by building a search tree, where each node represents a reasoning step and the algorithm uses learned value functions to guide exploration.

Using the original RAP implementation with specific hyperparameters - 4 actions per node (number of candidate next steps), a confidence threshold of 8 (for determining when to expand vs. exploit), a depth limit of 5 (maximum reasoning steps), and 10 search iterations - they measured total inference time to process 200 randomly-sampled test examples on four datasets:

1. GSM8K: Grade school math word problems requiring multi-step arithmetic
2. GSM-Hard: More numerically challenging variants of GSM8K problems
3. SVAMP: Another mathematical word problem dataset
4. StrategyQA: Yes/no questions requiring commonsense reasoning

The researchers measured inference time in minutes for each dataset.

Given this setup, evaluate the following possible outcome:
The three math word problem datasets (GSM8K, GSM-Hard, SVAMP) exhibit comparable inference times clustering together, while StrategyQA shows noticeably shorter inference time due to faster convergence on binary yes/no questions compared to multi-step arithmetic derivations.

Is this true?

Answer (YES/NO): NO